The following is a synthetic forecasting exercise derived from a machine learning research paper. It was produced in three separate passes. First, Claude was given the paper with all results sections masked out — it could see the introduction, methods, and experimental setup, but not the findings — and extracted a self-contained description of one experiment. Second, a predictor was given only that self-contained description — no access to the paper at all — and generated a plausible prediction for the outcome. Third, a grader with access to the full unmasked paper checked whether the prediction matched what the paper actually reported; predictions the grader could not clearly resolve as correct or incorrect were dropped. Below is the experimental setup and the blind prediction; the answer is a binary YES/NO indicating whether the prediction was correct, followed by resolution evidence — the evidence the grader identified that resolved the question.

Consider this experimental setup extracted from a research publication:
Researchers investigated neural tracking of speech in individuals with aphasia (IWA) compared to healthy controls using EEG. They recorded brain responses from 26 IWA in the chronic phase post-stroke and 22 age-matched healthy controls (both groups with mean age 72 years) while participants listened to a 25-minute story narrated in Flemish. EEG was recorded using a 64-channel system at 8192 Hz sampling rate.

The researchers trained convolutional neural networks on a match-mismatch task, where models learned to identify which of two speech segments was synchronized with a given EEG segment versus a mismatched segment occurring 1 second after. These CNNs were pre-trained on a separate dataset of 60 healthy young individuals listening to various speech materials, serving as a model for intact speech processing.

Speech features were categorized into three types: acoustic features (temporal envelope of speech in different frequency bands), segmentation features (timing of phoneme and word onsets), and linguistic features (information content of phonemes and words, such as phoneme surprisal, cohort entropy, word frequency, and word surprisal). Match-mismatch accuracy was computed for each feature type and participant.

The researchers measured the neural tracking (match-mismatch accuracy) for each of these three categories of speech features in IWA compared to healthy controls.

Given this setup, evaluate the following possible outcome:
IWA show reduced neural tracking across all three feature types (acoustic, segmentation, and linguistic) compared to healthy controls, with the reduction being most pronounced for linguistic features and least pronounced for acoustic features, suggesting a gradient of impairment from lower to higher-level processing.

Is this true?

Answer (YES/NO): NO